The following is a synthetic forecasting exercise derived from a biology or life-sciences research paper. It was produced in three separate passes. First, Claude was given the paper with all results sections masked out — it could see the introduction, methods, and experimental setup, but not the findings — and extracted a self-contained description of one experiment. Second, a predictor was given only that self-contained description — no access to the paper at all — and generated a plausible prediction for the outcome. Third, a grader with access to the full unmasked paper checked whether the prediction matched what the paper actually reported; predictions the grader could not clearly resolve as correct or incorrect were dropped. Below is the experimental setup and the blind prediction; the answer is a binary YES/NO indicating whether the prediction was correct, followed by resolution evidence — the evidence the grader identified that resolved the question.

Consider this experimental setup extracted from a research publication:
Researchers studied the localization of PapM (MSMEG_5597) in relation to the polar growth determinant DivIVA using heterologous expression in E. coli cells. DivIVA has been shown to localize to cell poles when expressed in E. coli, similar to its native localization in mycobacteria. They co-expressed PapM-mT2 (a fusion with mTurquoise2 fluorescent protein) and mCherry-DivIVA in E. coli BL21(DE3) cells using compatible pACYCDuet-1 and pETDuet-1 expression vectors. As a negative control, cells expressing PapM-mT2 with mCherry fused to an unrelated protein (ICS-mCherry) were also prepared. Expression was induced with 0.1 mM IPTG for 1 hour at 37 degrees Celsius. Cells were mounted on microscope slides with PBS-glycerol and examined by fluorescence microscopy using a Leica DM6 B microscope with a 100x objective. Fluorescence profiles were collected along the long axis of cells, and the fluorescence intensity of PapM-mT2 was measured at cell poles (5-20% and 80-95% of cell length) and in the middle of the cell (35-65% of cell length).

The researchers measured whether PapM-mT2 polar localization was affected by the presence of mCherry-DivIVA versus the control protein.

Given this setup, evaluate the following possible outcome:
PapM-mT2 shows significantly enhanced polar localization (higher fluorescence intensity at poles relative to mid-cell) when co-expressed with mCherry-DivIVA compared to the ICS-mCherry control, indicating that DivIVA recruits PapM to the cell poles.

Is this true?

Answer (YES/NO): YES